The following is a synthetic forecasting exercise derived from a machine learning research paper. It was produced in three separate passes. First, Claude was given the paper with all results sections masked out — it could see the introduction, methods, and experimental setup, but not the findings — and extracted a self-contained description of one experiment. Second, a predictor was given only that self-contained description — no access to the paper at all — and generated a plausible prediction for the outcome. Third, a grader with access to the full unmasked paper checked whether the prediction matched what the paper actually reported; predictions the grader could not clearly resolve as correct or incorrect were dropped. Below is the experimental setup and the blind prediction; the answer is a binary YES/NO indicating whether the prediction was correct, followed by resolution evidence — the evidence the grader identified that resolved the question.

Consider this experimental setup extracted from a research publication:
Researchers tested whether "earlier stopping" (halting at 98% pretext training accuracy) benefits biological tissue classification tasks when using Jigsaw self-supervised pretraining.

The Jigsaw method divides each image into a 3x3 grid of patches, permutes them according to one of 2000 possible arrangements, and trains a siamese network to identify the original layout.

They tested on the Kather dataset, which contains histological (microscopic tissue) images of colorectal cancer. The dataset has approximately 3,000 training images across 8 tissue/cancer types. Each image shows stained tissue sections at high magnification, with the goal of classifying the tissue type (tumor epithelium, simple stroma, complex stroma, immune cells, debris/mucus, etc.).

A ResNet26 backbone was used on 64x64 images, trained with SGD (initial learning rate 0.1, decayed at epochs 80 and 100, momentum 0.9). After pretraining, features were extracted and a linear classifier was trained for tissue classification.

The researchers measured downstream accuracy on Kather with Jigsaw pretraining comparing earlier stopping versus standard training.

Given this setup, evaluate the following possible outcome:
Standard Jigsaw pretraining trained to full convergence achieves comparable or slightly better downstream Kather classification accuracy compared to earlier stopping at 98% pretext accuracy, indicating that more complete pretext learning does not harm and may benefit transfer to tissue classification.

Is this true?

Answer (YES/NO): NO